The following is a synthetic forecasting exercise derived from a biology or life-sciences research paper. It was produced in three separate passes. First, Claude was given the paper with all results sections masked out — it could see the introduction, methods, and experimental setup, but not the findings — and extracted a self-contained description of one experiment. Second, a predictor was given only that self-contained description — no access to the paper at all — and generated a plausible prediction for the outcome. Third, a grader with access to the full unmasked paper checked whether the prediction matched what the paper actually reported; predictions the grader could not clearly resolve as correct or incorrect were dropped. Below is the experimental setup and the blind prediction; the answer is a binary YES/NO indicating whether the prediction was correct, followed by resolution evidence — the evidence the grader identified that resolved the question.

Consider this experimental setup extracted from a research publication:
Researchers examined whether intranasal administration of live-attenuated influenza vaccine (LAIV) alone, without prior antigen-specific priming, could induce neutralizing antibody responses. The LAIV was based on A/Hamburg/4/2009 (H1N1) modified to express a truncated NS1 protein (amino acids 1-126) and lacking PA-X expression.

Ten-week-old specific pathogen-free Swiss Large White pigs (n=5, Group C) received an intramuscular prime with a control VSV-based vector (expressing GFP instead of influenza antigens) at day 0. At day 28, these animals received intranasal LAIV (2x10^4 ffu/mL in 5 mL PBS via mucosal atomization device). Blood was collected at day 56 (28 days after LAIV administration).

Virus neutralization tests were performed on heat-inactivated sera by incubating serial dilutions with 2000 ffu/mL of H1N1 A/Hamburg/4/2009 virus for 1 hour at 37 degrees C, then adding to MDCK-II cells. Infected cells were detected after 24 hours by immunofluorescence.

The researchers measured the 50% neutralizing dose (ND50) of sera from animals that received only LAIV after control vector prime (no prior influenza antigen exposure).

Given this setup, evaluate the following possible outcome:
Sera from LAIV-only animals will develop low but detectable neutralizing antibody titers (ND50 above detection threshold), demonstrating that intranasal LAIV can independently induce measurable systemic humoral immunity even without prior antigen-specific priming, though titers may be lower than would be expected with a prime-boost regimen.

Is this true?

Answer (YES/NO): YES